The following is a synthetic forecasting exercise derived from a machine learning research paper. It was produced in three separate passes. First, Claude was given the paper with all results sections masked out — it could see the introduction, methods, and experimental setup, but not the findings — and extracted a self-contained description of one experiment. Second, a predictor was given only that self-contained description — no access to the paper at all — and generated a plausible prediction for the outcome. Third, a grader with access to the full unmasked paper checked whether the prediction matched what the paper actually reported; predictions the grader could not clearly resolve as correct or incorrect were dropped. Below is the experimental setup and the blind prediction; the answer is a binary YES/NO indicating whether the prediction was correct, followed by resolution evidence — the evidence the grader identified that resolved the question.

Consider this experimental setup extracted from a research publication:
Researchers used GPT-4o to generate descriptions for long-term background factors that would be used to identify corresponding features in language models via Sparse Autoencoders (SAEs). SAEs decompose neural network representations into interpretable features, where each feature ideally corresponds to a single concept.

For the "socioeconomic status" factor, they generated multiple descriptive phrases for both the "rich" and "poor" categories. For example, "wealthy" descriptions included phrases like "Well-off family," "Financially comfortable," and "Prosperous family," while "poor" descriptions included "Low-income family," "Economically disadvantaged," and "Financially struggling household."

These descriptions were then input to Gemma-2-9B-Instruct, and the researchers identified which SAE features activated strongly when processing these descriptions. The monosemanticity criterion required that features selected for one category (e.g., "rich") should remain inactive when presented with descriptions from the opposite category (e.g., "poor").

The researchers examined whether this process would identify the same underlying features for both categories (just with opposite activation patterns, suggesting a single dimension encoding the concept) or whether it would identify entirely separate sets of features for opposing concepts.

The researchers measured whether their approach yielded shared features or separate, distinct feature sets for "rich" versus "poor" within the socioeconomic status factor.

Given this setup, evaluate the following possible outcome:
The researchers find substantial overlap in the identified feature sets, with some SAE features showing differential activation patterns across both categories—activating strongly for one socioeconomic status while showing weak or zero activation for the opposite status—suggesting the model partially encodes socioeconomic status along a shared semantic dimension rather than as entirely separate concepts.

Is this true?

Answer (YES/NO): NO